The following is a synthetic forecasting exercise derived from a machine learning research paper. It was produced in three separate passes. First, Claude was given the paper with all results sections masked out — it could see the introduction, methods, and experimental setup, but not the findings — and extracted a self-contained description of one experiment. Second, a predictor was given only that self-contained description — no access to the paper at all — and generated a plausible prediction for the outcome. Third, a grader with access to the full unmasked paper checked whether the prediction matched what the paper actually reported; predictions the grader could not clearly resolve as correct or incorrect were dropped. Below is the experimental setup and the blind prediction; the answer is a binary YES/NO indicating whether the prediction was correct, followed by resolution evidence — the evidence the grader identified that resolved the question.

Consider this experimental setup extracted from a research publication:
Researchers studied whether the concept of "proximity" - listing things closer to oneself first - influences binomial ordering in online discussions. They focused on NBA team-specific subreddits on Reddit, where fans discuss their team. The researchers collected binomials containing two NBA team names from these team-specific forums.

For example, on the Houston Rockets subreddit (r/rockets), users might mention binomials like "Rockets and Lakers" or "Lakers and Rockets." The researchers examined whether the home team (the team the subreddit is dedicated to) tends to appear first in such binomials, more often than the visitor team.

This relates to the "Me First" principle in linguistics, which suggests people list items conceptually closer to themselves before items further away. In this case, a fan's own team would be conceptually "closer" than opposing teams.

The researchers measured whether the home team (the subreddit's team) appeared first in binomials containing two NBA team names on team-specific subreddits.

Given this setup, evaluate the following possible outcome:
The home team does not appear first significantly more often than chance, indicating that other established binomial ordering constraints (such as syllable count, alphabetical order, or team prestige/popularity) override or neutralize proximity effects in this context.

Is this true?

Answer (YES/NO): NO